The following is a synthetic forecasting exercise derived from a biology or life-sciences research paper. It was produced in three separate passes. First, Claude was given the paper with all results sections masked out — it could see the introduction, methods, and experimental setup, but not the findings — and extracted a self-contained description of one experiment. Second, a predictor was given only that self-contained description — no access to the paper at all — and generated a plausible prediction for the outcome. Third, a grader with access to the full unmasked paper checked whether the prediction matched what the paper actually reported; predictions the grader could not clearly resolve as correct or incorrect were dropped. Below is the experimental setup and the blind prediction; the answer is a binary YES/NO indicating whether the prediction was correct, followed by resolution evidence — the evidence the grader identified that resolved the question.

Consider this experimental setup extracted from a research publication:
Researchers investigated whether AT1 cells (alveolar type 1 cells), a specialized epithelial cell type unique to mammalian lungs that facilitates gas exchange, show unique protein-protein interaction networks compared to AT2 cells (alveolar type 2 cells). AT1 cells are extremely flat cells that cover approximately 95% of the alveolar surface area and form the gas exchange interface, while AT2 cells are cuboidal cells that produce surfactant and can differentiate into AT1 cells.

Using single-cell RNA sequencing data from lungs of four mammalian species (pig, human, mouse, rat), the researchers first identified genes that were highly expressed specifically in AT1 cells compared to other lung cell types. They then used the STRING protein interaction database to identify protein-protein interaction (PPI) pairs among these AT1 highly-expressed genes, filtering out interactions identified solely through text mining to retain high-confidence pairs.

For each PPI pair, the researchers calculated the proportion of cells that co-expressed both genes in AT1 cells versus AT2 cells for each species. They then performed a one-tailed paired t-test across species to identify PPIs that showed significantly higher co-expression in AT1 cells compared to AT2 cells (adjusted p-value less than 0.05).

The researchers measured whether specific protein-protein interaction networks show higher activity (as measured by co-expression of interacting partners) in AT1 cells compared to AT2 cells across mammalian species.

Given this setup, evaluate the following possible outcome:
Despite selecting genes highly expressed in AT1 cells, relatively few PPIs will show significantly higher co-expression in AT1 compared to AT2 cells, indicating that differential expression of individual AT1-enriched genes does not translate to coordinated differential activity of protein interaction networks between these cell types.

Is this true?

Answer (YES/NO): NO